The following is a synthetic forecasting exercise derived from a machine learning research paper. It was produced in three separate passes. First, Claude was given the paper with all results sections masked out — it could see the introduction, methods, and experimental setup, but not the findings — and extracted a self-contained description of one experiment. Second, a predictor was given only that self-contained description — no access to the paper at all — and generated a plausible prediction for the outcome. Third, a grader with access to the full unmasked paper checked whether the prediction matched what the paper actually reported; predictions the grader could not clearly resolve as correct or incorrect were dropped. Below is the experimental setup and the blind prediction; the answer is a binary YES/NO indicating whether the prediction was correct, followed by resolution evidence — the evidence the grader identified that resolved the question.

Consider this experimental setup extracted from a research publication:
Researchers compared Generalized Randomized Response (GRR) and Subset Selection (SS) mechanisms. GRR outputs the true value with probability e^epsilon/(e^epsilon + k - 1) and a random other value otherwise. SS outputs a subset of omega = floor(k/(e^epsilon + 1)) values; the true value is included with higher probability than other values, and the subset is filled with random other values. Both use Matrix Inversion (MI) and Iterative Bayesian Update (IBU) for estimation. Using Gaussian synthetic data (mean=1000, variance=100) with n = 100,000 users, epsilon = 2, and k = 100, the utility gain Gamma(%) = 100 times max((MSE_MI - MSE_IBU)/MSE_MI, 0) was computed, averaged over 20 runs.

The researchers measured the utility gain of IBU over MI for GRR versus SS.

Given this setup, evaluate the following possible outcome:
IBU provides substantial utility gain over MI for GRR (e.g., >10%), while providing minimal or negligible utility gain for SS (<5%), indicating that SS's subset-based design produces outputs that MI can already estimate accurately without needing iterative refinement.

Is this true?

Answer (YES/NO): NO